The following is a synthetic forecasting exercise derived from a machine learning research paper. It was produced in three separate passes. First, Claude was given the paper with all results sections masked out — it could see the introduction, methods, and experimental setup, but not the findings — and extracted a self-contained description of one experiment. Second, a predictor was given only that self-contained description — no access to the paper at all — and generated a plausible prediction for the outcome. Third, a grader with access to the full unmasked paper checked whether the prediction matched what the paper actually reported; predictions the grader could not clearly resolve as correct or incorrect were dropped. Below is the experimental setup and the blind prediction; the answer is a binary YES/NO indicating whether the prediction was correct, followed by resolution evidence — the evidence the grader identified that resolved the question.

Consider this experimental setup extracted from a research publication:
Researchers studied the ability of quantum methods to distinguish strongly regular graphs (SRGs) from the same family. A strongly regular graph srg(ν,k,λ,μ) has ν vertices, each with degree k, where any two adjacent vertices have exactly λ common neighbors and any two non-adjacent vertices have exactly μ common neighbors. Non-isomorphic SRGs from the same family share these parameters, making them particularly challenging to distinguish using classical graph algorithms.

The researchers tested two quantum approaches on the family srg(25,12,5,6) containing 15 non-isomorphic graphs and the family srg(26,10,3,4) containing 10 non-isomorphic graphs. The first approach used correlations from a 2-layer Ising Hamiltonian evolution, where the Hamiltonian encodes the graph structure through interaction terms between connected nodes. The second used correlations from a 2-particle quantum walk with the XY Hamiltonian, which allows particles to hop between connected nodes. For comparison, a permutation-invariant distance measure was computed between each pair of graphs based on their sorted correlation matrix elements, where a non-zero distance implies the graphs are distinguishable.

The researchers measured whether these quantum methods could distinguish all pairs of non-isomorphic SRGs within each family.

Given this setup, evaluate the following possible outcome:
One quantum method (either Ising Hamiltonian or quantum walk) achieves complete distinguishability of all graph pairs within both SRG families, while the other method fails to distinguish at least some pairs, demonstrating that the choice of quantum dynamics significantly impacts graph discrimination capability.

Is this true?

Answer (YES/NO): NO